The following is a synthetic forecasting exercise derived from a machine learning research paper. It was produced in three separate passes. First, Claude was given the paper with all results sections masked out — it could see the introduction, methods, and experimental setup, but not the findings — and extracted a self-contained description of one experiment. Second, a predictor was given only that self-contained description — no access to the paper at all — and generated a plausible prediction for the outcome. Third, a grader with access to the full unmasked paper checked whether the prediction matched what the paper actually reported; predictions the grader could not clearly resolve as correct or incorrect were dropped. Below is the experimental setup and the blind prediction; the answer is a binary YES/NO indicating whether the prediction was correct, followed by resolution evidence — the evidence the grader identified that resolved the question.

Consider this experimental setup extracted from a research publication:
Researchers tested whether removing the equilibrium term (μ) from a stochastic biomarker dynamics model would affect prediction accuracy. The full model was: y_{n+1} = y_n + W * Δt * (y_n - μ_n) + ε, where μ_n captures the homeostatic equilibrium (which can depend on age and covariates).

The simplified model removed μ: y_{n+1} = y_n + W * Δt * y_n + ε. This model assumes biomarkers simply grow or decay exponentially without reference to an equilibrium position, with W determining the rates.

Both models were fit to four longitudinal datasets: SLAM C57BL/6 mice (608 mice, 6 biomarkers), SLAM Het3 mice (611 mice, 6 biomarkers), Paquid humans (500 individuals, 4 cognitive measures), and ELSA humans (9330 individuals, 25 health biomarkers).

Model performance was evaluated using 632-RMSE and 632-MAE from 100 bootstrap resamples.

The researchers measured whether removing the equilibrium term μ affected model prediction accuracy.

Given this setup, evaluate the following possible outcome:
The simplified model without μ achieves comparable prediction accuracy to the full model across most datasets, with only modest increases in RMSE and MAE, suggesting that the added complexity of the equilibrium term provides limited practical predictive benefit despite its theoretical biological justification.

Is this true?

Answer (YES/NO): NO